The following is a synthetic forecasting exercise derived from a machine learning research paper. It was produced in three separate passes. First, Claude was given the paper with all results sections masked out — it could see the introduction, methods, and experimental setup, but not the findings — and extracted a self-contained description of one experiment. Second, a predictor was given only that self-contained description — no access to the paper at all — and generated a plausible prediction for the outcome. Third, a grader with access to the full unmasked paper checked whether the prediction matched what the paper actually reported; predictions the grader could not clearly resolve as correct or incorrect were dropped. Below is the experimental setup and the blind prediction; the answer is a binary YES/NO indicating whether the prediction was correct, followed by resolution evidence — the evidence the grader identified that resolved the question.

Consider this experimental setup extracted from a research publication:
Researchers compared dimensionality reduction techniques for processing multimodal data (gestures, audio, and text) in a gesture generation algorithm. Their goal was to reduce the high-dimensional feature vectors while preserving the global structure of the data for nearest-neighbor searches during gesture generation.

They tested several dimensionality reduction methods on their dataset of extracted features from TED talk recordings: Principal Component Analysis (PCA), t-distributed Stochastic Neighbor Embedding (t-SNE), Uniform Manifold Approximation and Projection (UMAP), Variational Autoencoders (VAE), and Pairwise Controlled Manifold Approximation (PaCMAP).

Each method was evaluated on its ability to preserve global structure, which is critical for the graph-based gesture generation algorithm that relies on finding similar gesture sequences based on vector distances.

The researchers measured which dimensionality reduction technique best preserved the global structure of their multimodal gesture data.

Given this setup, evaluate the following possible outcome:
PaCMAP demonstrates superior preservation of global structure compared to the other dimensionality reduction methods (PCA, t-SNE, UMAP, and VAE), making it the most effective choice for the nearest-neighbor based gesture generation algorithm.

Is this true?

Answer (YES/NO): NO